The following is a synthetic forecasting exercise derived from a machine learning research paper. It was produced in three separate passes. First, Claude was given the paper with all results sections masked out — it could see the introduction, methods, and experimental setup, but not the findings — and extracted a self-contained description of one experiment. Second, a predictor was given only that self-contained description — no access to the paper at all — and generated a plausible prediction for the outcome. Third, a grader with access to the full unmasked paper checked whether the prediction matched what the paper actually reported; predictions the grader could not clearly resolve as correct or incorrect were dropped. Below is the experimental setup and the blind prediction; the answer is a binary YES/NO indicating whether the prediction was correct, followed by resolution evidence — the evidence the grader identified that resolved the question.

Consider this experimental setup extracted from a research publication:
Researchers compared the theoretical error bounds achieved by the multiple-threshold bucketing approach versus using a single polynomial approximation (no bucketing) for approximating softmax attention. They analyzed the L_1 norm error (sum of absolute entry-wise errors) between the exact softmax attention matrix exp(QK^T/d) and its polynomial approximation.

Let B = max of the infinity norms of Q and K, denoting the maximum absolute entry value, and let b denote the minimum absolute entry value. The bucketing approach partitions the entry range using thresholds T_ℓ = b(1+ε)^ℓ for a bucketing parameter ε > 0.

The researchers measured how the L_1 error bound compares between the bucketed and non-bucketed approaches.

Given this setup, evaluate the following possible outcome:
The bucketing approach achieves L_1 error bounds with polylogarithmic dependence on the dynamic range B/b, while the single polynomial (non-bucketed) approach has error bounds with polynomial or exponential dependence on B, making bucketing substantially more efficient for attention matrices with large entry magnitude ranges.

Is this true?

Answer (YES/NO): NO